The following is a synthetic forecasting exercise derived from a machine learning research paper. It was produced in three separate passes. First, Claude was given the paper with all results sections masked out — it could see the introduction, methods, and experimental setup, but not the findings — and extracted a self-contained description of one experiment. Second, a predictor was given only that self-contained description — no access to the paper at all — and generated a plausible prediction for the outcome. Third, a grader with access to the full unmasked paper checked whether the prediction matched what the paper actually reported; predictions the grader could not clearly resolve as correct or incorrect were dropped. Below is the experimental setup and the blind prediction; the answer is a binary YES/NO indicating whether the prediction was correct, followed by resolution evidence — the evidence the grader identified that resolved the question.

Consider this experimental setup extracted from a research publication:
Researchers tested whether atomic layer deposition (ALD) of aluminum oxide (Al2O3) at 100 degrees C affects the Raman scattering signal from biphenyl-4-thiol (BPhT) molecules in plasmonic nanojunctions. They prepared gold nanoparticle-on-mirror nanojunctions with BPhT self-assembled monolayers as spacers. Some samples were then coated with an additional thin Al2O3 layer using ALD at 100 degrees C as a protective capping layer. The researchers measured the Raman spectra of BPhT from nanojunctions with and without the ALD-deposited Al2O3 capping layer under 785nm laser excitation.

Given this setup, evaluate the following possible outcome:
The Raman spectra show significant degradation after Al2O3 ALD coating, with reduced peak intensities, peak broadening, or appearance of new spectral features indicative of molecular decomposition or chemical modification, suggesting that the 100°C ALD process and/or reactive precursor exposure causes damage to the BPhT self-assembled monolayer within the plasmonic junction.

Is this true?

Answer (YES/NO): NO